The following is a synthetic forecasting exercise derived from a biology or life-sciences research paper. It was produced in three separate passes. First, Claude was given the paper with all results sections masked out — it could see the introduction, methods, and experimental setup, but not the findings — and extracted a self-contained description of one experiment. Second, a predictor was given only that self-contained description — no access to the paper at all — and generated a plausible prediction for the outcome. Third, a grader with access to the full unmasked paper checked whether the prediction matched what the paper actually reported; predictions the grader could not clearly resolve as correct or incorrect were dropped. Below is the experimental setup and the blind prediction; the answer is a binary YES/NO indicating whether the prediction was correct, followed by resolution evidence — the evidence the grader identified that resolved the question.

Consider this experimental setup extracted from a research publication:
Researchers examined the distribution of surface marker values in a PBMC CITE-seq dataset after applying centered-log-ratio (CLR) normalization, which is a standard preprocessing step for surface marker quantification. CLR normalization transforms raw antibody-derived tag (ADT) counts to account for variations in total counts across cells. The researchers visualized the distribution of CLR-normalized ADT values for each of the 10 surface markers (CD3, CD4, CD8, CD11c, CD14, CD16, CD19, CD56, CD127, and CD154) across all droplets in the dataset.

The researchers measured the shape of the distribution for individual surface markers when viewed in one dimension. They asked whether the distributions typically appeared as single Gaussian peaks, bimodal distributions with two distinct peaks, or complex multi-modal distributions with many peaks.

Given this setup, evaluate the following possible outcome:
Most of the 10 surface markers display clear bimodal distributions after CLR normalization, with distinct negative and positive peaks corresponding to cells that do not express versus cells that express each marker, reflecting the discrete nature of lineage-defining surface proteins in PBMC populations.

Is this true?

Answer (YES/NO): NO